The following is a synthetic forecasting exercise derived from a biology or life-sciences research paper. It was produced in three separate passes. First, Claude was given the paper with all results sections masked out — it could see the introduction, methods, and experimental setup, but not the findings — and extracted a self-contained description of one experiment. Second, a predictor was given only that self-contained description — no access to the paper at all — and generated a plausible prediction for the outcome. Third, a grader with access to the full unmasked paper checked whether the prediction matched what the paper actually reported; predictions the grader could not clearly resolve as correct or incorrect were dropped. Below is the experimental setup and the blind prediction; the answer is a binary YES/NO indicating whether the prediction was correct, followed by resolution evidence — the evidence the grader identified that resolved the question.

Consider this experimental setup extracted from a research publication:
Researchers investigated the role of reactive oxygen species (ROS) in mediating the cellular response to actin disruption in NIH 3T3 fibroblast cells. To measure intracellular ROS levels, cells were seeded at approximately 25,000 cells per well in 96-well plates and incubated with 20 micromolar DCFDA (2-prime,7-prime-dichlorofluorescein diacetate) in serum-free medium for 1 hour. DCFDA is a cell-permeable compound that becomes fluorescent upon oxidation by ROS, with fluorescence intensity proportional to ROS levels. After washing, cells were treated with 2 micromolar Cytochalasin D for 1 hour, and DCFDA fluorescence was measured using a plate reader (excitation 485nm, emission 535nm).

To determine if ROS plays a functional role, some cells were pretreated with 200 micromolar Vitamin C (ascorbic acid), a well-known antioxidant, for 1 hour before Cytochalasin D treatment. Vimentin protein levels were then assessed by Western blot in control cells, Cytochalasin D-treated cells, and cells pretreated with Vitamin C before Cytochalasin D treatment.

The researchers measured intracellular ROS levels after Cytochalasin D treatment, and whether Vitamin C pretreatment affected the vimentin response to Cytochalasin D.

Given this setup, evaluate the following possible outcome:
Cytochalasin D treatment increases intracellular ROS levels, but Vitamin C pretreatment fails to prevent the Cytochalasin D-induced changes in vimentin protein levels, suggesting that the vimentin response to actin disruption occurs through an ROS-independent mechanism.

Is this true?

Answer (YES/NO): NO